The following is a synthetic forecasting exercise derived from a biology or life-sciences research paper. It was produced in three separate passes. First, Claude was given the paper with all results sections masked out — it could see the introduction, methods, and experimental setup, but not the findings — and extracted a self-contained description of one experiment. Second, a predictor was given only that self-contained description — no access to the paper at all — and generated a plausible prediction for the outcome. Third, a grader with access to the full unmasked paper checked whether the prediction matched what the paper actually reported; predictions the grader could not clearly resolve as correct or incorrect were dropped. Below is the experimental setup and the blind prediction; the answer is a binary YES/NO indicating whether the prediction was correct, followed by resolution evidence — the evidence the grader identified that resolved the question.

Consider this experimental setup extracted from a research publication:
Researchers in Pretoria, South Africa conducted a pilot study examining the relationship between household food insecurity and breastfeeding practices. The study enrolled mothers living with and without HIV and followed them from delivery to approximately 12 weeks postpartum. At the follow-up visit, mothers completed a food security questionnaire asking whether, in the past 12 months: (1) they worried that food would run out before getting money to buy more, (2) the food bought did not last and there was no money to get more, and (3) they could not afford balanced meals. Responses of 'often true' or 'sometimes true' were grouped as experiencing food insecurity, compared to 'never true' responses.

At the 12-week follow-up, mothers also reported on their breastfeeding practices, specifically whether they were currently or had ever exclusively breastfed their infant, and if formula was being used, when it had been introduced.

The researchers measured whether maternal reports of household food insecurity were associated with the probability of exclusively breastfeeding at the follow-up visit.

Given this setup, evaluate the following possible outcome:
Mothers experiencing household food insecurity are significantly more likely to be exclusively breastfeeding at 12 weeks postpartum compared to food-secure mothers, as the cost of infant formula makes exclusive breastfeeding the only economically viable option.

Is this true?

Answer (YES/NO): NO